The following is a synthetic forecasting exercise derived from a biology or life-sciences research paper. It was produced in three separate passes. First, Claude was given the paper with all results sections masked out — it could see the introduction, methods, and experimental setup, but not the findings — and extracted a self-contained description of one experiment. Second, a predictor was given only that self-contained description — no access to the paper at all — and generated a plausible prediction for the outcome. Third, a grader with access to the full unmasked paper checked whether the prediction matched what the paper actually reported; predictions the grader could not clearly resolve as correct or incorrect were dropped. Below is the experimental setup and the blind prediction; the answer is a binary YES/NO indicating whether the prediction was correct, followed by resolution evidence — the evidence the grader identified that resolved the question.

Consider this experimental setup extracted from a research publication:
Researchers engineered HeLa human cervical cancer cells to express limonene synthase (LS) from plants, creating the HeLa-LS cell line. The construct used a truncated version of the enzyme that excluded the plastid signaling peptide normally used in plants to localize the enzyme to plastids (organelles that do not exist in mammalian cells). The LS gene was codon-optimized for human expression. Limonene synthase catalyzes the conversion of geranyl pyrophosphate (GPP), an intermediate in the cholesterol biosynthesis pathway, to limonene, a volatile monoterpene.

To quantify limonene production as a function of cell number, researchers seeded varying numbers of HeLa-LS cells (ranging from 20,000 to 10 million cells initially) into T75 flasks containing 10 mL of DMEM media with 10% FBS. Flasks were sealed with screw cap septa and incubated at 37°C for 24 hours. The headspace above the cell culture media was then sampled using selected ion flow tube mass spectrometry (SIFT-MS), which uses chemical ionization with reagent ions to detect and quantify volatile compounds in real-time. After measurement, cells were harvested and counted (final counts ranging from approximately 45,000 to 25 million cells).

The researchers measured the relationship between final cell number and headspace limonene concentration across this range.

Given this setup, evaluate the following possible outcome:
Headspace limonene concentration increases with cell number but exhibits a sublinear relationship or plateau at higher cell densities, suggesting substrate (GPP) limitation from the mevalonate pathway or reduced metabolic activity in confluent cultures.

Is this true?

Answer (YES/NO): NO